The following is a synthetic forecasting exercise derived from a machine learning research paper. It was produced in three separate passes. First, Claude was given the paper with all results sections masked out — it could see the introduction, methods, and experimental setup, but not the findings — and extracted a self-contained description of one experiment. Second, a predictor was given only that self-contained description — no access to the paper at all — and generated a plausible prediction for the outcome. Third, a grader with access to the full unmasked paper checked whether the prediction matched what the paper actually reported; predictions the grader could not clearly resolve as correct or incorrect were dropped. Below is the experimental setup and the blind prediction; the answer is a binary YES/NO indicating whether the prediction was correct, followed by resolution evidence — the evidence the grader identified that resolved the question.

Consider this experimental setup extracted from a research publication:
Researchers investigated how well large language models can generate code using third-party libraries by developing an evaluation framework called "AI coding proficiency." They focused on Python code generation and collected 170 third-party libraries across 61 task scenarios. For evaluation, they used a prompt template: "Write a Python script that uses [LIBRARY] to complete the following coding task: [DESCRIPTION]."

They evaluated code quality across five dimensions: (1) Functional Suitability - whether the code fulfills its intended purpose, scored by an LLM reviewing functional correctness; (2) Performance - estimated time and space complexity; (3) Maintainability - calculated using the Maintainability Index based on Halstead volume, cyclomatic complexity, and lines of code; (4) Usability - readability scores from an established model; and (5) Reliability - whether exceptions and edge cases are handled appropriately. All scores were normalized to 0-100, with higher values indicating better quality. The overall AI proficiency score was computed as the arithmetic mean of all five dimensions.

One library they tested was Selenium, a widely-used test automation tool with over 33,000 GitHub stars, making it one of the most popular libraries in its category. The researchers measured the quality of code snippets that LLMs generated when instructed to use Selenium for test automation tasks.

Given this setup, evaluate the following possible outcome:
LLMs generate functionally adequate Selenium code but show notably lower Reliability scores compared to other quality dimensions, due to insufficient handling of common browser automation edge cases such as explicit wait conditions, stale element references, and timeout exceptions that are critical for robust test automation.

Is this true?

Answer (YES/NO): NO